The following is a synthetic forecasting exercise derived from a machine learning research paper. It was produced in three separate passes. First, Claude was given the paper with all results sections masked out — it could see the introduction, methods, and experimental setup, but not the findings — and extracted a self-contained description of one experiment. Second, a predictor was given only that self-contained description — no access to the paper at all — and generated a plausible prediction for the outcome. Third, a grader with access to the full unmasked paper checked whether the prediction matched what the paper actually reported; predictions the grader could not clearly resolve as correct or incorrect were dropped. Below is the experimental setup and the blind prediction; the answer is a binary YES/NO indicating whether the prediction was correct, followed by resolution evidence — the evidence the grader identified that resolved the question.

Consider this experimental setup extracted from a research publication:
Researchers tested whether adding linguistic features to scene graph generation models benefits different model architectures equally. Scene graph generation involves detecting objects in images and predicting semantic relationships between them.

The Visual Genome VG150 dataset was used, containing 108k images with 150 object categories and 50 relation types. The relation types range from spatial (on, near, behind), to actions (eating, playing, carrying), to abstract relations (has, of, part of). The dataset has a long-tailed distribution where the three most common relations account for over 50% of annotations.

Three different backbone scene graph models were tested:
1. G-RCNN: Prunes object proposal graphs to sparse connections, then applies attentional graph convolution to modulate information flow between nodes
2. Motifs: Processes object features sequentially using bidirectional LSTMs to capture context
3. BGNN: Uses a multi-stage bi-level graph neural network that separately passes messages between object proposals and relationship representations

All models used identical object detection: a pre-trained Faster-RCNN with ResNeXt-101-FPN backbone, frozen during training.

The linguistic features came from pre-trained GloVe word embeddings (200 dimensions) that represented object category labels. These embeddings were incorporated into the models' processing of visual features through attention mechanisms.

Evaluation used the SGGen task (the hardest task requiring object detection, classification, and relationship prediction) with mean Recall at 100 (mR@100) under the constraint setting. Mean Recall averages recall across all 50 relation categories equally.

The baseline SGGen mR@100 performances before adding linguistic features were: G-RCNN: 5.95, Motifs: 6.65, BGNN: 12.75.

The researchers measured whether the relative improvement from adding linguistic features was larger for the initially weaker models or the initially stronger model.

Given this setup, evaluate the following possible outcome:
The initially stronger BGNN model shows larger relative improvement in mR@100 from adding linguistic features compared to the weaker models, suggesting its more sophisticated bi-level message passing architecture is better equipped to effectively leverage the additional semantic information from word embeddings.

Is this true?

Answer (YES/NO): YES